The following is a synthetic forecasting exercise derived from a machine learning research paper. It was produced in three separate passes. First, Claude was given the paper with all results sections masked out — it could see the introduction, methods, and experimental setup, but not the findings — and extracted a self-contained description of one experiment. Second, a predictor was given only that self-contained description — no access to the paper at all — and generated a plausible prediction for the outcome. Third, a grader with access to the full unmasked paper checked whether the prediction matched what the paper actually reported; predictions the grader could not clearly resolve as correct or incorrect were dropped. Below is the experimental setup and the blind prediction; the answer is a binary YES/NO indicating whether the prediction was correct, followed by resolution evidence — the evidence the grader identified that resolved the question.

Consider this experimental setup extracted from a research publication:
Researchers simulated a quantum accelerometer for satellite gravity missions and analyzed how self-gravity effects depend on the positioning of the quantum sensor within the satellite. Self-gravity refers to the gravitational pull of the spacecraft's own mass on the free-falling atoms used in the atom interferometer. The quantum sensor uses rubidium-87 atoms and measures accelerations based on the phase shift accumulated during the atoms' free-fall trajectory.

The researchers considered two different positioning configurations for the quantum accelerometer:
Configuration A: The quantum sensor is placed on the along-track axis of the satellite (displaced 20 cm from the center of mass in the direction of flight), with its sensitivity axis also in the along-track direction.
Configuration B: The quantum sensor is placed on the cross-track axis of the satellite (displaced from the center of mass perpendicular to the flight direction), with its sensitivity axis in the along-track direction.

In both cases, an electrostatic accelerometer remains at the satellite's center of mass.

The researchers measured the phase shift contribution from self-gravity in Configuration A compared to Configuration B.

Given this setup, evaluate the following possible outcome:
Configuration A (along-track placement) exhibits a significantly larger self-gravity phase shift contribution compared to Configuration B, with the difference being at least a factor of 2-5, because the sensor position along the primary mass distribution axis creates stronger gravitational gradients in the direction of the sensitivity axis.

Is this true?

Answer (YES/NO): YES